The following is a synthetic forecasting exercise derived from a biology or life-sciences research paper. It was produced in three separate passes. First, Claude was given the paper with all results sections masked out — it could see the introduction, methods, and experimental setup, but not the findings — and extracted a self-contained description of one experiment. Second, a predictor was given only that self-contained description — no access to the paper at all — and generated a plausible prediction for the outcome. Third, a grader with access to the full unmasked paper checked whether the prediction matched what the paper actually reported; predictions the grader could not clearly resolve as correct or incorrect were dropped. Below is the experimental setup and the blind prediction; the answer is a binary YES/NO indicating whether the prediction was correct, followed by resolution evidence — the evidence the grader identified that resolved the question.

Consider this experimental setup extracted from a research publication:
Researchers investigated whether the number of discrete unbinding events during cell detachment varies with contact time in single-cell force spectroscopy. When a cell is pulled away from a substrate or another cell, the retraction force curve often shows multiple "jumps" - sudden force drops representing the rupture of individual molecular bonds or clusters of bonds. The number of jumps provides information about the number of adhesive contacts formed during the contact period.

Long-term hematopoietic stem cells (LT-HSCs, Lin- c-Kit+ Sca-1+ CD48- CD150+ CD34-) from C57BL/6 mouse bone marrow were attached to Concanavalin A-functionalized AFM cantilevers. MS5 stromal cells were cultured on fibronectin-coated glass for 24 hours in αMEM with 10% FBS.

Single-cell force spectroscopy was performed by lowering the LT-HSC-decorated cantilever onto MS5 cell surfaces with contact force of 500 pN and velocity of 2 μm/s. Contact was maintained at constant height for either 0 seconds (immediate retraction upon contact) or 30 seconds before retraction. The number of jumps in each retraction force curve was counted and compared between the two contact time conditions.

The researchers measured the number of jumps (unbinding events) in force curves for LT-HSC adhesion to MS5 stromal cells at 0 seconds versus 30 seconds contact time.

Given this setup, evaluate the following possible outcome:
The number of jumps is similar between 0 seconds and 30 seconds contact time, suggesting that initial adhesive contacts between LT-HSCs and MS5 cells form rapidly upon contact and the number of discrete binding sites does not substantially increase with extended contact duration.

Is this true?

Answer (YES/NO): NO